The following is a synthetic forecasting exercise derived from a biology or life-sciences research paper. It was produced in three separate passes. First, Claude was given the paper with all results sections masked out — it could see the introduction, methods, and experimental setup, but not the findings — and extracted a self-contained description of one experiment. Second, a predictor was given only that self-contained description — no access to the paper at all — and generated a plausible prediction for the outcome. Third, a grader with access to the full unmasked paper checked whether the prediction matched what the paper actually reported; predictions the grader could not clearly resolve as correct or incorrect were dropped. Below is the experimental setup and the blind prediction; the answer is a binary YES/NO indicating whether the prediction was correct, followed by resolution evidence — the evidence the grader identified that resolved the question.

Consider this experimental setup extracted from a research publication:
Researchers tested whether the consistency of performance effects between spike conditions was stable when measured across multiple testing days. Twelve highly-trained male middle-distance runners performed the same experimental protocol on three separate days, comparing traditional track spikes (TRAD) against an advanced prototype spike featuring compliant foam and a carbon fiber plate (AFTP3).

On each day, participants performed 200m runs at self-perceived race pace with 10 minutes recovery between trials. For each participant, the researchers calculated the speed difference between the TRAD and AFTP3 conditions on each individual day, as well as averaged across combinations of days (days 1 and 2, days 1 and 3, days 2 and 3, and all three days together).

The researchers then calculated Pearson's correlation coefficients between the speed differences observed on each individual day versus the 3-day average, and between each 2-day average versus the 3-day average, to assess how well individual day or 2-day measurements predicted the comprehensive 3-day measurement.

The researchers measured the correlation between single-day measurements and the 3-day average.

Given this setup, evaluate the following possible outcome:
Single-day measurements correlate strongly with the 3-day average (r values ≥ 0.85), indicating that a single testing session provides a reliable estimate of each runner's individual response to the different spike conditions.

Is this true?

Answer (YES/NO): NO